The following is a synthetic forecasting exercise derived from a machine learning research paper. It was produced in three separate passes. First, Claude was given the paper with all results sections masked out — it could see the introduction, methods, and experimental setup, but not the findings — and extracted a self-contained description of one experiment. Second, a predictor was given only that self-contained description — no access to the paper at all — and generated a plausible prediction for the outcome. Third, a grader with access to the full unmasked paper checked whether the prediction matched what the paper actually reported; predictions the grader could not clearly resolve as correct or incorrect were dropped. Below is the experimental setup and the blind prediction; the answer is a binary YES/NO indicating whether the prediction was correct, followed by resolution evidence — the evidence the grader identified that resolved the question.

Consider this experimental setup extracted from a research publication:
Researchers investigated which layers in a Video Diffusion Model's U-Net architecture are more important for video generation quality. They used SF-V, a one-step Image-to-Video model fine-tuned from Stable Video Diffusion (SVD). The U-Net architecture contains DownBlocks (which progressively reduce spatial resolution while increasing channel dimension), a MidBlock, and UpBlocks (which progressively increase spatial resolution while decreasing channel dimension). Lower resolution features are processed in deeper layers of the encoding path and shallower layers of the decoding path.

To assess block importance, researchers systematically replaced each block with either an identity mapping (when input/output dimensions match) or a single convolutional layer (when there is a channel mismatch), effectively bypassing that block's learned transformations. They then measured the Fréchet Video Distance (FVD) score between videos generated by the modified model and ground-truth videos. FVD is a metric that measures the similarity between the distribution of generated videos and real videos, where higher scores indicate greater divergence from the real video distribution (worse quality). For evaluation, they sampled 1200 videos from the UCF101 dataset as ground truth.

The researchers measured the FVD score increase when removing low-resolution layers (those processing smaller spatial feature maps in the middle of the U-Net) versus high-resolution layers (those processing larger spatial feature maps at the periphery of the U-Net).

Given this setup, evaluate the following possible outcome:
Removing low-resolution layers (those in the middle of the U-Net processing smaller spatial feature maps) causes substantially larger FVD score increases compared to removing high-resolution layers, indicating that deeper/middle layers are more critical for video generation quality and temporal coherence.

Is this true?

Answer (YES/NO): YES